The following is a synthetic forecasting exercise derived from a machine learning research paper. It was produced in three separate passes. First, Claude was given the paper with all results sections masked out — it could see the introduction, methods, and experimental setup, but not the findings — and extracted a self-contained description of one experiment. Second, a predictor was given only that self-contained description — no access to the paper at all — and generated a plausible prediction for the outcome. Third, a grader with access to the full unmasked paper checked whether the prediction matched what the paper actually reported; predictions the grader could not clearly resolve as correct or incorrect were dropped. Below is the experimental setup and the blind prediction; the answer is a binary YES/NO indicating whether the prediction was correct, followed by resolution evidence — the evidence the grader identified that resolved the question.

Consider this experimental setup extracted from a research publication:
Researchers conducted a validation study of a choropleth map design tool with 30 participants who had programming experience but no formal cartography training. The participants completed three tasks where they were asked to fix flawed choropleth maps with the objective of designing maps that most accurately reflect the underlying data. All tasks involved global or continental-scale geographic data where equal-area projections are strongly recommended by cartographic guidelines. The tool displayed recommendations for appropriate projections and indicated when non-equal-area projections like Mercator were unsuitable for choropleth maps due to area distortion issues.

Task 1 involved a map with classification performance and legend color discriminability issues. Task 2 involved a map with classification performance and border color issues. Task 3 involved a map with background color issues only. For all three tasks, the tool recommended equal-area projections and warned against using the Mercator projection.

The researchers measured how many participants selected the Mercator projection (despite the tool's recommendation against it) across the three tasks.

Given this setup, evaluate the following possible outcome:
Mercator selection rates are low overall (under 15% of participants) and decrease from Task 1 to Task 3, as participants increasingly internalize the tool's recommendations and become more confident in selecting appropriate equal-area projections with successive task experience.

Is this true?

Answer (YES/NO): NO